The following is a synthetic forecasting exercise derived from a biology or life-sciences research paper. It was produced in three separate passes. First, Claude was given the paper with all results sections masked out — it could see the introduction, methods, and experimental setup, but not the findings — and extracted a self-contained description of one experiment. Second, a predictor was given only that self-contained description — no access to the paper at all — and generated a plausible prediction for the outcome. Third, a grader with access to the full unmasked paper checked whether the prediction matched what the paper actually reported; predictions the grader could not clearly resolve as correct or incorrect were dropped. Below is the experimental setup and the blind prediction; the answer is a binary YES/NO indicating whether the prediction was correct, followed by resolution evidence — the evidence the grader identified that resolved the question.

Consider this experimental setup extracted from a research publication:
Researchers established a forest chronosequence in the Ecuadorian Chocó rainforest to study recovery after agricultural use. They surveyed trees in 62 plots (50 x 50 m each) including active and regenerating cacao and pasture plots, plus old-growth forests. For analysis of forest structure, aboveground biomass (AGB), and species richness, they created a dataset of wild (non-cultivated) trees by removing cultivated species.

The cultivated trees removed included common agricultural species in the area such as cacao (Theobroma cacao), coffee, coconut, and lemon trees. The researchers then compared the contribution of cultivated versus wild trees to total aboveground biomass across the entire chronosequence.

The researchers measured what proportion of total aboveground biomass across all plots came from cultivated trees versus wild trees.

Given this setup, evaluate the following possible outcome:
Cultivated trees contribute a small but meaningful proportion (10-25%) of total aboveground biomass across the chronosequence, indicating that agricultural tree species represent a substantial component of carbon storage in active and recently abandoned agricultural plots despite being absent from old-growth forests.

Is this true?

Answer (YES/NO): NO